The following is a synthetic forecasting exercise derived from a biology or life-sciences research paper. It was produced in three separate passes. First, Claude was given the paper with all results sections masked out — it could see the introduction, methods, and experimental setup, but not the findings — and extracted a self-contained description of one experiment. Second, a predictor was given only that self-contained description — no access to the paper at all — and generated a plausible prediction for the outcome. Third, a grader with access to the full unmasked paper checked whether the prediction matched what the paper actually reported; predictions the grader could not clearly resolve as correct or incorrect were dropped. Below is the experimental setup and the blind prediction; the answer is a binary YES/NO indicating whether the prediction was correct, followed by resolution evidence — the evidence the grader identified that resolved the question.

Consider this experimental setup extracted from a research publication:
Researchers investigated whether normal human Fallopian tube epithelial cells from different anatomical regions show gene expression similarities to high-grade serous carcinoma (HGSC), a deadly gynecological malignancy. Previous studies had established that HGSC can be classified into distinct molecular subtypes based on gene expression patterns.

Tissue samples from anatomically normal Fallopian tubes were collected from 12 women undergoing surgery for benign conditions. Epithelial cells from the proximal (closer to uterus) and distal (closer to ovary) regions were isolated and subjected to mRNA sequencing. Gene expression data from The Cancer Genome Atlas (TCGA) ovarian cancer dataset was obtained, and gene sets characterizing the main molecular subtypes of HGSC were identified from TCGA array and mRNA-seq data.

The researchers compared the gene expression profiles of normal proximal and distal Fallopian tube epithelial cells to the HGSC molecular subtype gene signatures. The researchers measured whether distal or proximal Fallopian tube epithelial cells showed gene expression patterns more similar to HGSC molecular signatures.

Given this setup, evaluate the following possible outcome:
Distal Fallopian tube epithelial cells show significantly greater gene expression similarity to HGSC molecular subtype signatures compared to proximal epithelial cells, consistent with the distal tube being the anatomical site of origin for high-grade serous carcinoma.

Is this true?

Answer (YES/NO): YES